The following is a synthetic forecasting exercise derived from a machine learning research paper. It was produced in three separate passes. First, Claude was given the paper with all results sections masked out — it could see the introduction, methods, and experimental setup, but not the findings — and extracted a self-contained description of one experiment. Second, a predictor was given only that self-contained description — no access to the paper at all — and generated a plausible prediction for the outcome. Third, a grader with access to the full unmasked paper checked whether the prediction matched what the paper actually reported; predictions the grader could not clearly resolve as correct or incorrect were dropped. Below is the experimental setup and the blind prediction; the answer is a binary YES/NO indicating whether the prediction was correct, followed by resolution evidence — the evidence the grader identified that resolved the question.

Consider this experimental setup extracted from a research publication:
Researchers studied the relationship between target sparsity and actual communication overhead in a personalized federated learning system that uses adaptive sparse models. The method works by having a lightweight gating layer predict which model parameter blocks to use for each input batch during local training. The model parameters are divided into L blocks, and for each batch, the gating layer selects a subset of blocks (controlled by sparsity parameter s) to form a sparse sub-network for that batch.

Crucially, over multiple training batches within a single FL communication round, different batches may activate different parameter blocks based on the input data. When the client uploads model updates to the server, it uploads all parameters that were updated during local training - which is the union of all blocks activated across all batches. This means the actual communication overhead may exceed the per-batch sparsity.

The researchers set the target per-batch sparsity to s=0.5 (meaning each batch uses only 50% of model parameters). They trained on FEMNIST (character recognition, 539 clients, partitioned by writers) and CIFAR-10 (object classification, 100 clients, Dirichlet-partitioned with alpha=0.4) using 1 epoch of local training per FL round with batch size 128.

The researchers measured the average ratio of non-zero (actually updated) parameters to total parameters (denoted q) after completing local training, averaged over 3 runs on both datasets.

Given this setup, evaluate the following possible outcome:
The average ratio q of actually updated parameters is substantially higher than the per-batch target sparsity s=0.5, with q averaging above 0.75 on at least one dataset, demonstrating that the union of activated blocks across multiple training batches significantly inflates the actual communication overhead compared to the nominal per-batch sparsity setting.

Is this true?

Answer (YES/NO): NO